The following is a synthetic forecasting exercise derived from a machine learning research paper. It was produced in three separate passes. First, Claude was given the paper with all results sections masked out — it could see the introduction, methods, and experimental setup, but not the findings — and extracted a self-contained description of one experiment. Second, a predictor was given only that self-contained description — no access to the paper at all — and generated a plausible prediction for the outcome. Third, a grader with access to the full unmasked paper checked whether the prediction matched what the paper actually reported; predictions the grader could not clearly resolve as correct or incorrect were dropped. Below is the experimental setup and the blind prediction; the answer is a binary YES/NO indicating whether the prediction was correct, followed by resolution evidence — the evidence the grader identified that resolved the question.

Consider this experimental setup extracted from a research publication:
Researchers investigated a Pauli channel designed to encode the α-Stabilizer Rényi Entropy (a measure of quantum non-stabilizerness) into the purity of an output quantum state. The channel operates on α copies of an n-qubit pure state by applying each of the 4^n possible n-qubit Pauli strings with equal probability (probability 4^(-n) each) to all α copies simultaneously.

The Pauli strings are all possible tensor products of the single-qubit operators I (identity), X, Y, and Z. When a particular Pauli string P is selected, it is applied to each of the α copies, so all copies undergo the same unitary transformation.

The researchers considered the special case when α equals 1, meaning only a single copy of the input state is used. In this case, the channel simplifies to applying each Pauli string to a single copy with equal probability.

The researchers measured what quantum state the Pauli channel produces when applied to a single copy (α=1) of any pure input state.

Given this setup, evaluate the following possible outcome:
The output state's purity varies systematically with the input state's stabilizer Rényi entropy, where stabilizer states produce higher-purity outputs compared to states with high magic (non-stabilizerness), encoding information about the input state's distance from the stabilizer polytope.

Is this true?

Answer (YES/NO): NO